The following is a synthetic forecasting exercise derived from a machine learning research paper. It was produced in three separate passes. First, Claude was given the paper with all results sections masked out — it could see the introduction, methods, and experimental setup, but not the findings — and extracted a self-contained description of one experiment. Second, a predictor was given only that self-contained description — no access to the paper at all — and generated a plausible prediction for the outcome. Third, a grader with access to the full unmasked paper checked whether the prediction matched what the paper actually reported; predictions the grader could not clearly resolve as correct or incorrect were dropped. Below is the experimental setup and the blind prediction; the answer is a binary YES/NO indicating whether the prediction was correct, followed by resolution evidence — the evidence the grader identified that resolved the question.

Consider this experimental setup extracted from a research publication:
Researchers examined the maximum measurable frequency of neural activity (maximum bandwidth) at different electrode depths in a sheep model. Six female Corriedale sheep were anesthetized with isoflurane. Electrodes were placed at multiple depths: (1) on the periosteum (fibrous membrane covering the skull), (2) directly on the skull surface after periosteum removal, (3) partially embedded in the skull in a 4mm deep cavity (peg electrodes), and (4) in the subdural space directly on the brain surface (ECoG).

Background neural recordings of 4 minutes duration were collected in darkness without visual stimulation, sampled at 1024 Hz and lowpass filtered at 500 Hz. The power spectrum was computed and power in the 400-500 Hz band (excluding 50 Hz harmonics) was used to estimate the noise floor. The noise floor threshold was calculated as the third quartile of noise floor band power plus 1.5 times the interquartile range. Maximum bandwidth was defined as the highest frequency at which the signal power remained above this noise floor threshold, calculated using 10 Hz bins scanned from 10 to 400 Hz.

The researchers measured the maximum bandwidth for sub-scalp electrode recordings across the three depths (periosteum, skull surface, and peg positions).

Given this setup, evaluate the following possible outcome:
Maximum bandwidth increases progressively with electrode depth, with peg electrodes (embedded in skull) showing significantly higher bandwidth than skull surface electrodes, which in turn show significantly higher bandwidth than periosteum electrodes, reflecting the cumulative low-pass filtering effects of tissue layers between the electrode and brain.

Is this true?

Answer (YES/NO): NO